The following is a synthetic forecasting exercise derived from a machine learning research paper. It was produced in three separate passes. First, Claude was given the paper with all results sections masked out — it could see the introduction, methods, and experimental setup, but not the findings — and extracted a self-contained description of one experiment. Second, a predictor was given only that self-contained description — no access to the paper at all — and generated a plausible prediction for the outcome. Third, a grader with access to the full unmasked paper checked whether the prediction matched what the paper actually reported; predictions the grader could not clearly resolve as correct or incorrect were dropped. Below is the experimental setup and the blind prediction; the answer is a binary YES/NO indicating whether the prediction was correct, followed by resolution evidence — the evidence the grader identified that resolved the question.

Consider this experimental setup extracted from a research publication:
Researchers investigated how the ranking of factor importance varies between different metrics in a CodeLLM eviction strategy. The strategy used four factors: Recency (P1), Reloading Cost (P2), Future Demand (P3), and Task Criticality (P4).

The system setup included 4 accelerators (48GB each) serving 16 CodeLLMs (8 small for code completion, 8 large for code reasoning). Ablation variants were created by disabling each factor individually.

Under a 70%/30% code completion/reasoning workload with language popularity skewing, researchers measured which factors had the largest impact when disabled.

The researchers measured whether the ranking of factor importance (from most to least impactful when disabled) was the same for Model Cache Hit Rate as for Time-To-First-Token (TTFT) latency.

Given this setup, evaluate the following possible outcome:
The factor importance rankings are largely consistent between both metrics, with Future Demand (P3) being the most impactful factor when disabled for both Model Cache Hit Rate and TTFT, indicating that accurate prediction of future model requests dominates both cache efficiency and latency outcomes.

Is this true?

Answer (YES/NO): NO